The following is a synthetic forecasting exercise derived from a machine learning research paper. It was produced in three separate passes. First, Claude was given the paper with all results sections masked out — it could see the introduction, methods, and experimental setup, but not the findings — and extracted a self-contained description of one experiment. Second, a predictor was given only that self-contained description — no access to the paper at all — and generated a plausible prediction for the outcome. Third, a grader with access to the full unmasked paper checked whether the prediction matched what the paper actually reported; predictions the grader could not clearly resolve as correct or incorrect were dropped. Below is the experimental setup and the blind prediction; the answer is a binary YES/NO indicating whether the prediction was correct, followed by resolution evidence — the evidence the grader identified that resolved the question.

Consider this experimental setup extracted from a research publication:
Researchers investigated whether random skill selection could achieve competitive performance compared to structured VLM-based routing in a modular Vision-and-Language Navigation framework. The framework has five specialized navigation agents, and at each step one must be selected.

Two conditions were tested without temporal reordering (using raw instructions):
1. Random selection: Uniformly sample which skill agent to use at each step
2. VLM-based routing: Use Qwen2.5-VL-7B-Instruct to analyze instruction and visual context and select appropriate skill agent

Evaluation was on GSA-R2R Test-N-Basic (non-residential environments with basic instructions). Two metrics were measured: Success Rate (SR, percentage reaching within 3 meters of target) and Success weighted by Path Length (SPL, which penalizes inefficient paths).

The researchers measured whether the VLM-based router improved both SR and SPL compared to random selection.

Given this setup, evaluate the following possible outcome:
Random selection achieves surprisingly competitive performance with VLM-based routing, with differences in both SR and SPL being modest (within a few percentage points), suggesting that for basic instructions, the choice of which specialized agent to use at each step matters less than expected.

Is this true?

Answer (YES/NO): YES